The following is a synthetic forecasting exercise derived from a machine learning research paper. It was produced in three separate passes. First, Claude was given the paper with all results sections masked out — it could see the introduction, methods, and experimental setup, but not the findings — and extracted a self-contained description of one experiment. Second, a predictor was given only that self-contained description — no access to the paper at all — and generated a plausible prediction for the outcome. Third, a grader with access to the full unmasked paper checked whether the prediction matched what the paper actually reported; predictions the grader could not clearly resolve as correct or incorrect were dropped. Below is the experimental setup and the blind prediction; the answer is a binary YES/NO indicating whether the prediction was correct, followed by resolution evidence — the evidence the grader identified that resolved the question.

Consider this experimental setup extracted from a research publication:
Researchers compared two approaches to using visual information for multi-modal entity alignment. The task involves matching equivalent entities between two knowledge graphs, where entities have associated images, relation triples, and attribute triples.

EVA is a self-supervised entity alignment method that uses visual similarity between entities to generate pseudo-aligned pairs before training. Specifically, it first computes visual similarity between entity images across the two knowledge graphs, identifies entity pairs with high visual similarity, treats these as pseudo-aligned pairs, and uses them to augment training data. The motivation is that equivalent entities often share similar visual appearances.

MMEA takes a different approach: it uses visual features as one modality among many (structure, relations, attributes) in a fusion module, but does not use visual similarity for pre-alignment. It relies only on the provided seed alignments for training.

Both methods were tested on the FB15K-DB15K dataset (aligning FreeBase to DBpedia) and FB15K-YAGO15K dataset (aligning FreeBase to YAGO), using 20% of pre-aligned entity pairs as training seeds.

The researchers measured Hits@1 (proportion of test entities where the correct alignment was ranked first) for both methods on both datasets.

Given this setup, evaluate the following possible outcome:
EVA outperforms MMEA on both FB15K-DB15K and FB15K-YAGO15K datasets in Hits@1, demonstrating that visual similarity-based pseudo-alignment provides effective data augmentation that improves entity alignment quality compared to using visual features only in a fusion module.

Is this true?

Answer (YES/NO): NO